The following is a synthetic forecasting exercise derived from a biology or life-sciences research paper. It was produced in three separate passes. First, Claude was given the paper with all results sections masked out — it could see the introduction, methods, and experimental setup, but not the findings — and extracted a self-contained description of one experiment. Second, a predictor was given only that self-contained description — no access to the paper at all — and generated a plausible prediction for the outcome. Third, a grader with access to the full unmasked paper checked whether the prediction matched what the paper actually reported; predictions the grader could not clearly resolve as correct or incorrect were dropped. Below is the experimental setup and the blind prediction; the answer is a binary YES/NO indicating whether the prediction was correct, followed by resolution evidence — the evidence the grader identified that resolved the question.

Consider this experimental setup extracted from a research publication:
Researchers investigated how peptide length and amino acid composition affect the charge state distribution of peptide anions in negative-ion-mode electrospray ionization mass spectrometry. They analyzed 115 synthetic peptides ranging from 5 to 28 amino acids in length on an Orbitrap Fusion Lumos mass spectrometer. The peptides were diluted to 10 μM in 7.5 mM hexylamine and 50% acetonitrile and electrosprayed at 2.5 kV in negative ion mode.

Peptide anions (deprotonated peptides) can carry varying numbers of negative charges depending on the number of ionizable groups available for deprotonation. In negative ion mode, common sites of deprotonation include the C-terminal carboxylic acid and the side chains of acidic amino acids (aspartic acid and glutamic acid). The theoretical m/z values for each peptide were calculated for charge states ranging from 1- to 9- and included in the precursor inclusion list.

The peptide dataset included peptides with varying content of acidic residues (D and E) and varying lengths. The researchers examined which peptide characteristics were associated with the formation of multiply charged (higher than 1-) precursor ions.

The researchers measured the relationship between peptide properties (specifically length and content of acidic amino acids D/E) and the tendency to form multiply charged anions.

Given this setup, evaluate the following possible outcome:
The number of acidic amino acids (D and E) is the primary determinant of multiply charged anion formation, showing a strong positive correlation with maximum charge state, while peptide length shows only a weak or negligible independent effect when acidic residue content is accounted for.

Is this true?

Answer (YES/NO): NO